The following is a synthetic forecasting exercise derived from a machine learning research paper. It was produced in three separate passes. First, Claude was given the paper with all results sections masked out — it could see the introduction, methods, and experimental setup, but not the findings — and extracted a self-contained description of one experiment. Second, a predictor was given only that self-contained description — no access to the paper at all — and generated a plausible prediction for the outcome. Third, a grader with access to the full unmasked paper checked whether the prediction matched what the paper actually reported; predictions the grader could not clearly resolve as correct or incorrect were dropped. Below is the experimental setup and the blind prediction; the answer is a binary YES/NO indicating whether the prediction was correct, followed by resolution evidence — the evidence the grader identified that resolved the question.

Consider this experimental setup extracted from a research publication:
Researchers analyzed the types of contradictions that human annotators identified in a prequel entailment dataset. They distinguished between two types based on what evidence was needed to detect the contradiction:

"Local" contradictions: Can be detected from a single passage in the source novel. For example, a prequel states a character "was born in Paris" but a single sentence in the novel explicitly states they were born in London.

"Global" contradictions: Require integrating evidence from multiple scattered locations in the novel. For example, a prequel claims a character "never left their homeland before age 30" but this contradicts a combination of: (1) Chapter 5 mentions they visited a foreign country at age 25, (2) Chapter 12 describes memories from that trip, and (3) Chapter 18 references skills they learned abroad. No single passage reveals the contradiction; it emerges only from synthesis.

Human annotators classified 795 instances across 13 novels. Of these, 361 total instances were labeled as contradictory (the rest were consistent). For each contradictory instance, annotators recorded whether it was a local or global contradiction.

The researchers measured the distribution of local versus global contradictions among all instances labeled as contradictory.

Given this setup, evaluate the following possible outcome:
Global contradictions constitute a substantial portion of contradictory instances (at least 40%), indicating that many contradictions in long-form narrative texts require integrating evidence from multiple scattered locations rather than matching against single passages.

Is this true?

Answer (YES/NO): YES